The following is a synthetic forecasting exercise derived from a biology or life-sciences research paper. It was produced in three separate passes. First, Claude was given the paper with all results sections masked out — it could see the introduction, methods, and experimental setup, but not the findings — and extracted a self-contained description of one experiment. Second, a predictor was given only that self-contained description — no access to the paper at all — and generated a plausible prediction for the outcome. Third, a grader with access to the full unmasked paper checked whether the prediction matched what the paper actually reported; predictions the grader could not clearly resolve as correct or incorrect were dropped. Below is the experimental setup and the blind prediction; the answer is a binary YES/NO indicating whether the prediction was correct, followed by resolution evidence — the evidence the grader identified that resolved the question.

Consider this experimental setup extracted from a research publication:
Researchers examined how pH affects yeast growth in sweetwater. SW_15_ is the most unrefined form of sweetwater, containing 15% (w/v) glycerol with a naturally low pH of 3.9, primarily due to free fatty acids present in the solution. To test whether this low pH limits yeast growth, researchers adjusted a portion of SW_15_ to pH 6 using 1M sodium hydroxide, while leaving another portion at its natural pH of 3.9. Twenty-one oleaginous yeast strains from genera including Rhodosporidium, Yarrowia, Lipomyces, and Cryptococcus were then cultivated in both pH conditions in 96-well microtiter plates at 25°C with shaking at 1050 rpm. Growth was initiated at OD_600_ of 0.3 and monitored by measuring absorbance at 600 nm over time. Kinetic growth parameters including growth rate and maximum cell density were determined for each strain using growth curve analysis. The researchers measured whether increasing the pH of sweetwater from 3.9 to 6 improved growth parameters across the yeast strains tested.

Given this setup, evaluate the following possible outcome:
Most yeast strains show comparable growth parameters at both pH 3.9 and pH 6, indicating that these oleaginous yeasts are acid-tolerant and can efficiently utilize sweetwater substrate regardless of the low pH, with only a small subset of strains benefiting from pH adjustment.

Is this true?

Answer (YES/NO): YES